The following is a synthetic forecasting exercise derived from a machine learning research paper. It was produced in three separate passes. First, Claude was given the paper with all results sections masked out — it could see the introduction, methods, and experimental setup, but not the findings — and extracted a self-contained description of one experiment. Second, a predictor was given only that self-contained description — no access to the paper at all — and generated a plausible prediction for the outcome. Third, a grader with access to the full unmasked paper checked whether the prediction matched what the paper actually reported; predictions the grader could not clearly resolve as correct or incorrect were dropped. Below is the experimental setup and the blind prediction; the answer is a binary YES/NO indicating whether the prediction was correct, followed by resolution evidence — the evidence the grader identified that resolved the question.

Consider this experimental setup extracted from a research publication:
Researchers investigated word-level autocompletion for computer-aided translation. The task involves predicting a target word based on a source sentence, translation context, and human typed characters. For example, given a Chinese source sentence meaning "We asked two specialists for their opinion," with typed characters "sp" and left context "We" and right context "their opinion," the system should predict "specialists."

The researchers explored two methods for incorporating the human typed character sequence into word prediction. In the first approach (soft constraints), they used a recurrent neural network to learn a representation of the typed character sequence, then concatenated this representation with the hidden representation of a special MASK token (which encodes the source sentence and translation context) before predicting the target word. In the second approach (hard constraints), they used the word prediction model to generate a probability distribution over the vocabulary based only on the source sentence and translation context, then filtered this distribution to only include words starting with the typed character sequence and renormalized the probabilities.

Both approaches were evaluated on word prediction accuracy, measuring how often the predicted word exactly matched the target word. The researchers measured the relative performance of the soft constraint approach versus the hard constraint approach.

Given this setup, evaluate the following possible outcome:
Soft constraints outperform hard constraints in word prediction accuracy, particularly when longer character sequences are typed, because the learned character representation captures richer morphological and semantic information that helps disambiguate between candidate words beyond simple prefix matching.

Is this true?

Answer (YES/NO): NO